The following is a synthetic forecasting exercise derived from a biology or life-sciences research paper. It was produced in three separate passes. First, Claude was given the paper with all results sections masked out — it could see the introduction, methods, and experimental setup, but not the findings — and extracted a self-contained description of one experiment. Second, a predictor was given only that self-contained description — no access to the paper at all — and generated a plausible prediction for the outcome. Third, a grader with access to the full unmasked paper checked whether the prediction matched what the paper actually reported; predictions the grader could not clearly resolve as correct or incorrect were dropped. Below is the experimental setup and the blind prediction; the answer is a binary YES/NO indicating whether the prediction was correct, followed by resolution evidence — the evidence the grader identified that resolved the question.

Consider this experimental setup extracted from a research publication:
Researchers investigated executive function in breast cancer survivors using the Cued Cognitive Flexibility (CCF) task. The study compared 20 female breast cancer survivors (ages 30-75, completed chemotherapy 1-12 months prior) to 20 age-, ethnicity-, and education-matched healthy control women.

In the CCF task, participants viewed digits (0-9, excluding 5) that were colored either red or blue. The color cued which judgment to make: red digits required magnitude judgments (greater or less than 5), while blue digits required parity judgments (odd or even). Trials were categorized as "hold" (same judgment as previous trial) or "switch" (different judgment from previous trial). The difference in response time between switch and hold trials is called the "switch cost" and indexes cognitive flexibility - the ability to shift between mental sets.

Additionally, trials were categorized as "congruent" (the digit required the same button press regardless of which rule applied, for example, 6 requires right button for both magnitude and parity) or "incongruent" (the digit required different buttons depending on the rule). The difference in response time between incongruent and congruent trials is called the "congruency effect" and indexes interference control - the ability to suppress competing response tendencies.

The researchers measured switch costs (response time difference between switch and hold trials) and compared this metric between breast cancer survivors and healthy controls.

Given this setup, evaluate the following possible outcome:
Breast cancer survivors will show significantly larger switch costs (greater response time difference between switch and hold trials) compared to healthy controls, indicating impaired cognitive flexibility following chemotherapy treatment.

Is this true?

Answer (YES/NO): NO